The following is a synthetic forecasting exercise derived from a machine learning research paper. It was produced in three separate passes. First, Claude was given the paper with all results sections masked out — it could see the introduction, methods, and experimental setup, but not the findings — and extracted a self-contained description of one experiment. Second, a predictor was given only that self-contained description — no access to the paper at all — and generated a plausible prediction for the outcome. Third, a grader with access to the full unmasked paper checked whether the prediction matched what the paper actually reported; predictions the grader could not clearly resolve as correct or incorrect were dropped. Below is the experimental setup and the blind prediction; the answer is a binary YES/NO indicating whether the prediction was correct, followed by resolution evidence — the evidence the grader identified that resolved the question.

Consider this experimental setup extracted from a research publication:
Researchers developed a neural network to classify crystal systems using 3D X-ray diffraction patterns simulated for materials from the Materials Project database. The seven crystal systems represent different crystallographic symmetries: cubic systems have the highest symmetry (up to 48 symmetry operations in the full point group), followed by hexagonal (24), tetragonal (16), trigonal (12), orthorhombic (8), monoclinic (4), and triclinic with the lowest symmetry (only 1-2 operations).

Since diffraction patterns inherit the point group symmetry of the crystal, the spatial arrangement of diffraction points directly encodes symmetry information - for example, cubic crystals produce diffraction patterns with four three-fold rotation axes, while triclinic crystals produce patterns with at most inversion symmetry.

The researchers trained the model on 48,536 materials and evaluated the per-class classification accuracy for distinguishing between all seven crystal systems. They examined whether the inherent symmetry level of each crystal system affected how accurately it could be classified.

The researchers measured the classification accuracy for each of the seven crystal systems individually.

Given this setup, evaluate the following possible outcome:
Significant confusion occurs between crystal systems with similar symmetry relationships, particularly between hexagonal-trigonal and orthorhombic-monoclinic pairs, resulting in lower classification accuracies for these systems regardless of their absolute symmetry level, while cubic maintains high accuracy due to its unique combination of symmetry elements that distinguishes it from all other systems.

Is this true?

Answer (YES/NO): NO